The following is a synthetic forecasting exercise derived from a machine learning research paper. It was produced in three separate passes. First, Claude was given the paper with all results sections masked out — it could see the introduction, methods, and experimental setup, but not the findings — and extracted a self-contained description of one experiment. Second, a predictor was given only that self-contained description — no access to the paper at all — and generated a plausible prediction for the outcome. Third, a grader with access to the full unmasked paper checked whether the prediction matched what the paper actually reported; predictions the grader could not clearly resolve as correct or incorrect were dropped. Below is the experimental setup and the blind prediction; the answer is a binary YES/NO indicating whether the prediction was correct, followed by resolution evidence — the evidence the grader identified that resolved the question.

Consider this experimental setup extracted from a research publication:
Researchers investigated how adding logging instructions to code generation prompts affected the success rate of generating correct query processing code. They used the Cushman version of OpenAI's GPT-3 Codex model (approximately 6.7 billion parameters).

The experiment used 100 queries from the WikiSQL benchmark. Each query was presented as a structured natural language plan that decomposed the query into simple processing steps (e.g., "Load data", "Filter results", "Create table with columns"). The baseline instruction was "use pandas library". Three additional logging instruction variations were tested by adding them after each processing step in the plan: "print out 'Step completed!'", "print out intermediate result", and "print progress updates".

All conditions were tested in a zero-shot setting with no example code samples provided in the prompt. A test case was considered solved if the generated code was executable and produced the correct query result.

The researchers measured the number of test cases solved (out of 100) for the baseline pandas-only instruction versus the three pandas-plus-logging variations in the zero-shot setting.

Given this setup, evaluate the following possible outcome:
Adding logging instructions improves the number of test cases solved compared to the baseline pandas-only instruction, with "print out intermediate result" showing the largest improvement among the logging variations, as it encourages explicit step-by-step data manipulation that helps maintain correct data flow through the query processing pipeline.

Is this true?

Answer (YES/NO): NO